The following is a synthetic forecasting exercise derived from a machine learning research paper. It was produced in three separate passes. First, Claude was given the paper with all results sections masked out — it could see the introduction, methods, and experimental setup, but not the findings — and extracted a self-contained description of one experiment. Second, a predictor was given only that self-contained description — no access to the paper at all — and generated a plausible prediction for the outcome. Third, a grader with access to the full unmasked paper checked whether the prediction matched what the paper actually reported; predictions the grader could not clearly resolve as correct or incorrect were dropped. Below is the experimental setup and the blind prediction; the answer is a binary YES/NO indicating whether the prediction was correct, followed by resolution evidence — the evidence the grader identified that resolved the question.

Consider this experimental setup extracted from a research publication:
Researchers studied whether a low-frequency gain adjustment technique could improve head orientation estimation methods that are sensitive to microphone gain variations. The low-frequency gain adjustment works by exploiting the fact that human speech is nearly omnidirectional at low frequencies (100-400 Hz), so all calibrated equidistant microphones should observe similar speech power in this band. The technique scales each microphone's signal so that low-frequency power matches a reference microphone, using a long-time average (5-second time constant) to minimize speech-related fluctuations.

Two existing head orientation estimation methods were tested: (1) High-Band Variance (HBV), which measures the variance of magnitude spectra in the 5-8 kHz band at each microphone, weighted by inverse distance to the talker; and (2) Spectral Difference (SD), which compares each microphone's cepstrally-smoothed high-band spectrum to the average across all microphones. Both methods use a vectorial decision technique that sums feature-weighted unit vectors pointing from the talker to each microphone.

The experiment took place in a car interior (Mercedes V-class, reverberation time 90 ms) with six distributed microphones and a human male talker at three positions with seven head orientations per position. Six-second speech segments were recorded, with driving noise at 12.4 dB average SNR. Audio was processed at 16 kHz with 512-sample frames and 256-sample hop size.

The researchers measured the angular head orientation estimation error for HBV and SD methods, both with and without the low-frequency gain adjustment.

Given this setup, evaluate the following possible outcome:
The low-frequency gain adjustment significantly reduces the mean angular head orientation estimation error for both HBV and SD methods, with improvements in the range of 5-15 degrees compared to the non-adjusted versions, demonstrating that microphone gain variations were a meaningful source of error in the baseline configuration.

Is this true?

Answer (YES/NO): NO